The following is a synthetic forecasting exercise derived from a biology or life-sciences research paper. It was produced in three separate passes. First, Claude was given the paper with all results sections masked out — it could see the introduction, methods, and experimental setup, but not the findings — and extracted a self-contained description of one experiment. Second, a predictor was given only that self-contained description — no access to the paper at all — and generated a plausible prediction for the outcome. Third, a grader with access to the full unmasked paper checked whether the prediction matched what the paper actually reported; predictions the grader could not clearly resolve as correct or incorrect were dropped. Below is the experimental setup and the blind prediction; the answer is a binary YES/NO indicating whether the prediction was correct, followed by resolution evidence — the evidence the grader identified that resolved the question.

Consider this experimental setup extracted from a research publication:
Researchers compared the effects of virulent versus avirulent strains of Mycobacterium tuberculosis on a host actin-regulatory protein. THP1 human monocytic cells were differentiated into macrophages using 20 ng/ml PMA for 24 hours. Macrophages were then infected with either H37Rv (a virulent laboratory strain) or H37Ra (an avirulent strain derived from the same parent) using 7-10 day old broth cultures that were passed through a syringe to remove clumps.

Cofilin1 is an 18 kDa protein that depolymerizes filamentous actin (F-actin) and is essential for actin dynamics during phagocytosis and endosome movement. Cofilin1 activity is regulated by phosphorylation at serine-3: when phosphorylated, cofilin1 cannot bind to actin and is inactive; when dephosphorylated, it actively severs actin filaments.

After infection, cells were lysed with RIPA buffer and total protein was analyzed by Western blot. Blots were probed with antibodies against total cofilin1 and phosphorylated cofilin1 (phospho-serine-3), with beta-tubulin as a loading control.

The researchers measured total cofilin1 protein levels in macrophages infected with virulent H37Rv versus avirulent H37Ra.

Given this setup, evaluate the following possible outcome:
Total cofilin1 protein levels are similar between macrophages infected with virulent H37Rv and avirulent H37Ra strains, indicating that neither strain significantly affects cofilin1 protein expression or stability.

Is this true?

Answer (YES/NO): NO